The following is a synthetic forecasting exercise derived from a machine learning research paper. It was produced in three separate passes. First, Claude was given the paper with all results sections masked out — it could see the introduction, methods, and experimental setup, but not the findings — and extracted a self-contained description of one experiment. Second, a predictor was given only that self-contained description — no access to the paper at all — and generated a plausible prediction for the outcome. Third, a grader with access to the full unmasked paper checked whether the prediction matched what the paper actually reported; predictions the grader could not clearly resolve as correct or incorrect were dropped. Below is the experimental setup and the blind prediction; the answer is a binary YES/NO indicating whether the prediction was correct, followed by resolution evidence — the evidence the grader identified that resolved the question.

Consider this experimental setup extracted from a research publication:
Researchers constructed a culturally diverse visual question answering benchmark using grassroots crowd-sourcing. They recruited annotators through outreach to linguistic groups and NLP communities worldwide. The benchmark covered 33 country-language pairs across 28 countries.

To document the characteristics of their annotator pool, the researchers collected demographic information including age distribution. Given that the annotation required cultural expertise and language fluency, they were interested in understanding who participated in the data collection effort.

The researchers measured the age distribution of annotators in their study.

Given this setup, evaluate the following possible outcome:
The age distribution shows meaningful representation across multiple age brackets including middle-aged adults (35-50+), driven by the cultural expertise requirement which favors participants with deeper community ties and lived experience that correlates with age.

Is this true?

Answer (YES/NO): NO